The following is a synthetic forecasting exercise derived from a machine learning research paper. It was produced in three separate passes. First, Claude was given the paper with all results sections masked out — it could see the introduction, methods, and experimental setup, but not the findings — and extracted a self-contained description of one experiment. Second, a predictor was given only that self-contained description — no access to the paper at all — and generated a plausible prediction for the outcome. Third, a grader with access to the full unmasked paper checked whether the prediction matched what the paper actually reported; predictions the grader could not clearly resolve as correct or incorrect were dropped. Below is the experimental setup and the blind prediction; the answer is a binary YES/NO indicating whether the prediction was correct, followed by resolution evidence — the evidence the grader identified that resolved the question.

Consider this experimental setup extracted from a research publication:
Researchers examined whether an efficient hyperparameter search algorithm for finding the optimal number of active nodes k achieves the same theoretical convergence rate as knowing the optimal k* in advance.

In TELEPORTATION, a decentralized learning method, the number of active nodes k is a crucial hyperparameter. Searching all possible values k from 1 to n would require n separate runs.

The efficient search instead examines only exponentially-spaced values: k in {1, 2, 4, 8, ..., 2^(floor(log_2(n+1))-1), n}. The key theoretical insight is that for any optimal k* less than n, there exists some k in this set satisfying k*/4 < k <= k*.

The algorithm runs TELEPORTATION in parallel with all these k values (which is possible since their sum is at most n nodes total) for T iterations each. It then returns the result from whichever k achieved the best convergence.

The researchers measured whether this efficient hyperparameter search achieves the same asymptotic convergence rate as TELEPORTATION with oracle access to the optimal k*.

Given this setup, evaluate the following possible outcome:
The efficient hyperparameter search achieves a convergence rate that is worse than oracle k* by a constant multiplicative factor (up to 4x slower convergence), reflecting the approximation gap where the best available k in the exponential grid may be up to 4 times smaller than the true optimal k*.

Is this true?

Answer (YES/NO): NO